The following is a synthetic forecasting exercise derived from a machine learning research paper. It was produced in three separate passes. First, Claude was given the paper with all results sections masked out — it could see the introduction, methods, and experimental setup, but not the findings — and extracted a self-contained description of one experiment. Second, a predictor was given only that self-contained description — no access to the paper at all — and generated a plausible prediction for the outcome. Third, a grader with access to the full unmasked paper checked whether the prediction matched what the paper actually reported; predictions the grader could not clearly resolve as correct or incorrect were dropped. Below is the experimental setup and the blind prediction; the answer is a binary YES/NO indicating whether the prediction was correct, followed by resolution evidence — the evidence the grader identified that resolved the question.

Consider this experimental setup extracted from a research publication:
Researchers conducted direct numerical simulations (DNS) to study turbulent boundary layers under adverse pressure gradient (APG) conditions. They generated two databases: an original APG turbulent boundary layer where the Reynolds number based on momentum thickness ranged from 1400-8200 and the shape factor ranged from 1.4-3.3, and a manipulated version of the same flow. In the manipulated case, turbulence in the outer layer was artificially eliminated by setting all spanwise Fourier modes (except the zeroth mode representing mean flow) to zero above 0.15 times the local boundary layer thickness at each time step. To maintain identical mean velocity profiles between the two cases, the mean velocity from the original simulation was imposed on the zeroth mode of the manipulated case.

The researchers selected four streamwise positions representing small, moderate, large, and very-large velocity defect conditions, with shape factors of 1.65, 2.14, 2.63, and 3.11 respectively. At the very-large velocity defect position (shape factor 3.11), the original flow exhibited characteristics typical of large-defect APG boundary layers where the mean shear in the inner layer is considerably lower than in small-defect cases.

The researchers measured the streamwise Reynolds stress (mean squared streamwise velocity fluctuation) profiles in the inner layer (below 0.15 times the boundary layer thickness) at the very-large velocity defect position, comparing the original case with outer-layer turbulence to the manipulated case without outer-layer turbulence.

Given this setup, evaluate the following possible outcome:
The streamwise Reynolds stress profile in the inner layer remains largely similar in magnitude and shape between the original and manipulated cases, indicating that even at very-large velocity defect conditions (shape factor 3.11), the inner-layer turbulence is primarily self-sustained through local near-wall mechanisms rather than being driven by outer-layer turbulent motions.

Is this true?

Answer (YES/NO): NO